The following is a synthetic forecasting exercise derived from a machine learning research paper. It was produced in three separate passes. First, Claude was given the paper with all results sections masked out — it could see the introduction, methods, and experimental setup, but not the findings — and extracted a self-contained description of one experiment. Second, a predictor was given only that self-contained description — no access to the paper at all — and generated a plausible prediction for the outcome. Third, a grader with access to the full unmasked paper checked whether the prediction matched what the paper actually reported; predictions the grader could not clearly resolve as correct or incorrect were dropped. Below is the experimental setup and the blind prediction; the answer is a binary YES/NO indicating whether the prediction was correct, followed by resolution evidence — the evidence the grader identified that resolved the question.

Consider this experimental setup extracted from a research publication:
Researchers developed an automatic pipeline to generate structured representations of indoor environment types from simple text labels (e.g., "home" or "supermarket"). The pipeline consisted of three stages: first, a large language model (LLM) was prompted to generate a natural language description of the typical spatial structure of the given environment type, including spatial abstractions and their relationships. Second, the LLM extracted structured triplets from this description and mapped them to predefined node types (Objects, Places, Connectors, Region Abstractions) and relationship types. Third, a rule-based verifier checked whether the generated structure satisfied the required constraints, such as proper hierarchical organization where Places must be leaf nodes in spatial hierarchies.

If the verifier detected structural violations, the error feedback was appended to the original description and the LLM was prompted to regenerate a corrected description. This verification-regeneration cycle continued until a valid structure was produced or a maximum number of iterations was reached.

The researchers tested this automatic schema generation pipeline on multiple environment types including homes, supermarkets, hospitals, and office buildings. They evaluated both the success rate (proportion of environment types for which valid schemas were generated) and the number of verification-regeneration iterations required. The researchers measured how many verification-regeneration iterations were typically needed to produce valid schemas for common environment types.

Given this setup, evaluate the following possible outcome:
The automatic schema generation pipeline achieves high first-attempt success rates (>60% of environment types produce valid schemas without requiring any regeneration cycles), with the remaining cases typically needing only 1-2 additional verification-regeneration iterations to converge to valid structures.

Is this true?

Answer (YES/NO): NO